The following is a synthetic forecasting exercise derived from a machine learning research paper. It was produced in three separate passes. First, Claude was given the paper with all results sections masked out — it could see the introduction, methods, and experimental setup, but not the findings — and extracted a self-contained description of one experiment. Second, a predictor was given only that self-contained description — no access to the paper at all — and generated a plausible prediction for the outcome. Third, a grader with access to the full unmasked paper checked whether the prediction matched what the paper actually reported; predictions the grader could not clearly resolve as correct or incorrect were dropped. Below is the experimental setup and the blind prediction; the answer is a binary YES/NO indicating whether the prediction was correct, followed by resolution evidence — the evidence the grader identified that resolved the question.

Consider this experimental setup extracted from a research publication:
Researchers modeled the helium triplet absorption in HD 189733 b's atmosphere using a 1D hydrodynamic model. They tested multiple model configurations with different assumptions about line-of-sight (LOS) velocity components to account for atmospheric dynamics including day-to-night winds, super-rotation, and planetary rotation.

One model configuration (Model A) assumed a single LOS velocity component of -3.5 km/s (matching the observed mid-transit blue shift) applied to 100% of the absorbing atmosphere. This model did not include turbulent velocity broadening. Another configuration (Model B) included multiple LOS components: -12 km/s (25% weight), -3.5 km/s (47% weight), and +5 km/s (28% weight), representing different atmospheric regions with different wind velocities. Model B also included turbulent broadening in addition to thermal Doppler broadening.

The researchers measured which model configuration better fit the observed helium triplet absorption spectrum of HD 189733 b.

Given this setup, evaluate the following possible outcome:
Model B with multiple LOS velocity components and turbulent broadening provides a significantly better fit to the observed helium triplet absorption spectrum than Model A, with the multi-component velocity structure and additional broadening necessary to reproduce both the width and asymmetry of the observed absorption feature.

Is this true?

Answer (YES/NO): YES